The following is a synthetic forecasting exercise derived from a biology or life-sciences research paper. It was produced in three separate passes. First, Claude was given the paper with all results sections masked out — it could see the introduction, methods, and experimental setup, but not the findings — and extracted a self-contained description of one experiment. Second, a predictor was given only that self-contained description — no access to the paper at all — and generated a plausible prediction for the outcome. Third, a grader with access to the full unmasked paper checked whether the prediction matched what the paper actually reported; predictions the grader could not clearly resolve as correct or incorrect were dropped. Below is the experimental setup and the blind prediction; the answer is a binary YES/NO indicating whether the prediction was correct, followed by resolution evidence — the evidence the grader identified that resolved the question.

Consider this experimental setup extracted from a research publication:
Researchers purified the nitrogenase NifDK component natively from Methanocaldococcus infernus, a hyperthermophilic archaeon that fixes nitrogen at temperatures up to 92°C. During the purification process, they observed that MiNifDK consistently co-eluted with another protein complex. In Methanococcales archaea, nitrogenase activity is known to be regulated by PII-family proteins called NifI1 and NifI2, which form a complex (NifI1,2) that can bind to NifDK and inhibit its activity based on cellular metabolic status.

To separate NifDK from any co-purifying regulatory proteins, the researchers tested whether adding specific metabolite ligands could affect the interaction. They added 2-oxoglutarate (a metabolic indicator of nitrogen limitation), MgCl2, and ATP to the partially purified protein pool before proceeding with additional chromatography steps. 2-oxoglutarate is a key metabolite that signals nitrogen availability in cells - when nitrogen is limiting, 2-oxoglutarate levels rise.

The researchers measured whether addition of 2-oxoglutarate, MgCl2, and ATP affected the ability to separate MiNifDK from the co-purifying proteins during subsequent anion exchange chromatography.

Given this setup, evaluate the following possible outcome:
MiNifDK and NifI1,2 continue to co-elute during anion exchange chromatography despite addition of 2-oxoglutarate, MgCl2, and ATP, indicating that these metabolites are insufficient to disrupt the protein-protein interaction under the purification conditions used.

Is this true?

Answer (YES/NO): NO